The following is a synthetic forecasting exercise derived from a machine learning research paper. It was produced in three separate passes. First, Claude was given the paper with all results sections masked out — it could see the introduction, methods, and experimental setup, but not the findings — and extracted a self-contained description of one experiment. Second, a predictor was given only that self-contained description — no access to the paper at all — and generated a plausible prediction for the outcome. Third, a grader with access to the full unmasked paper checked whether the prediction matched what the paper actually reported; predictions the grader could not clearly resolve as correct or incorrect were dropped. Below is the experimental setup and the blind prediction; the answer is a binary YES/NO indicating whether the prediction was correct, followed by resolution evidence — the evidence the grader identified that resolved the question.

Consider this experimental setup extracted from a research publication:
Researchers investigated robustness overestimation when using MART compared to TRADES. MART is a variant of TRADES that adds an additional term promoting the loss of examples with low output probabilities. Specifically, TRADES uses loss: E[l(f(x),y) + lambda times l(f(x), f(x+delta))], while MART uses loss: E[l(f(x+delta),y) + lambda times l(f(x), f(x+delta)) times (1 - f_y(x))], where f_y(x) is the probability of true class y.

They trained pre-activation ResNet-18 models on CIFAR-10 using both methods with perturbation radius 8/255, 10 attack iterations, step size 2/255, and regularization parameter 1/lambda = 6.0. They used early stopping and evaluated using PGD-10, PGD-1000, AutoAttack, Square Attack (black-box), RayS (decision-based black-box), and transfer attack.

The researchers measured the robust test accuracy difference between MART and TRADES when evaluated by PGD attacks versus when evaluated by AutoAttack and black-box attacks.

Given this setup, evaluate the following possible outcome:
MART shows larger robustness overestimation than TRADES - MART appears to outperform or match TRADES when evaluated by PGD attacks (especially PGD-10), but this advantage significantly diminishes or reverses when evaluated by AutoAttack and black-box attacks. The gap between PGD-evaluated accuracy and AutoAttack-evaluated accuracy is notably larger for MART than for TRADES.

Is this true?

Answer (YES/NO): YES